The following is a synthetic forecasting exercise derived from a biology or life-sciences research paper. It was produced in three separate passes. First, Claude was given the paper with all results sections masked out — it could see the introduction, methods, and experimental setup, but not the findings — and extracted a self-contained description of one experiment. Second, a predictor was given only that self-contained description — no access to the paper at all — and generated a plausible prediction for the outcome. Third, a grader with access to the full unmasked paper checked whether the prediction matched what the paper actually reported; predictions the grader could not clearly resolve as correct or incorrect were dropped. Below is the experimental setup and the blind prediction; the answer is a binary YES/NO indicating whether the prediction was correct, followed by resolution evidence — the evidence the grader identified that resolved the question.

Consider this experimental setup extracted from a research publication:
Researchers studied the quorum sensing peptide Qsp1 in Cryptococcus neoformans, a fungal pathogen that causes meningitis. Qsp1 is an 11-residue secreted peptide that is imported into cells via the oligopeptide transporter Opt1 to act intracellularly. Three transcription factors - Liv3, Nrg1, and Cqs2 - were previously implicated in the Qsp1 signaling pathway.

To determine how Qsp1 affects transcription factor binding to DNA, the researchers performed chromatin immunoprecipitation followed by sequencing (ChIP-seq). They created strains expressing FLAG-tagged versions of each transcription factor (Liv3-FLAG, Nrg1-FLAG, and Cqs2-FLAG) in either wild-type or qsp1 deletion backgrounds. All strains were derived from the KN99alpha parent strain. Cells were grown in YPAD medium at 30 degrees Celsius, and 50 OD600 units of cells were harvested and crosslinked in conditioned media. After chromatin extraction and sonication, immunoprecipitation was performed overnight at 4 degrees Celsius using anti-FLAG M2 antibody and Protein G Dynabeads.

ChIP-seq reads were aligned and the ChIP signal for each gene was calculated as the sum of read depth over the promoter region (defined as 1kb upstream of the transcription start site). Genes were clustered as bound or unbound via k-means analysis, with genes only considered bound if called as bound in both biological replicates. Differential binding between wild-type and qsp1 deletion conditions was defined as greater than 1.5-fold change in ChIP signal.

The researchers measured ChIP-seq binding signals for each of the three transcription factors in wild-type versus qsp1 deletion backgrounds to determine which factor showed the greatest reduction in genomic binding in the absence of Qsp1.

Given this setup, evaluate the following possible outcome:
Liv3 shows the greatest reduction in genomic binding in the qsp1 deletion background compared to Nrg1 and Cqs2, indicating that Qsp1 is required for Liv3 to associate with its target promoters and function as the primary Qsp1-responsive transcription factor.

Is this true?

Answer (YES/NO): NO